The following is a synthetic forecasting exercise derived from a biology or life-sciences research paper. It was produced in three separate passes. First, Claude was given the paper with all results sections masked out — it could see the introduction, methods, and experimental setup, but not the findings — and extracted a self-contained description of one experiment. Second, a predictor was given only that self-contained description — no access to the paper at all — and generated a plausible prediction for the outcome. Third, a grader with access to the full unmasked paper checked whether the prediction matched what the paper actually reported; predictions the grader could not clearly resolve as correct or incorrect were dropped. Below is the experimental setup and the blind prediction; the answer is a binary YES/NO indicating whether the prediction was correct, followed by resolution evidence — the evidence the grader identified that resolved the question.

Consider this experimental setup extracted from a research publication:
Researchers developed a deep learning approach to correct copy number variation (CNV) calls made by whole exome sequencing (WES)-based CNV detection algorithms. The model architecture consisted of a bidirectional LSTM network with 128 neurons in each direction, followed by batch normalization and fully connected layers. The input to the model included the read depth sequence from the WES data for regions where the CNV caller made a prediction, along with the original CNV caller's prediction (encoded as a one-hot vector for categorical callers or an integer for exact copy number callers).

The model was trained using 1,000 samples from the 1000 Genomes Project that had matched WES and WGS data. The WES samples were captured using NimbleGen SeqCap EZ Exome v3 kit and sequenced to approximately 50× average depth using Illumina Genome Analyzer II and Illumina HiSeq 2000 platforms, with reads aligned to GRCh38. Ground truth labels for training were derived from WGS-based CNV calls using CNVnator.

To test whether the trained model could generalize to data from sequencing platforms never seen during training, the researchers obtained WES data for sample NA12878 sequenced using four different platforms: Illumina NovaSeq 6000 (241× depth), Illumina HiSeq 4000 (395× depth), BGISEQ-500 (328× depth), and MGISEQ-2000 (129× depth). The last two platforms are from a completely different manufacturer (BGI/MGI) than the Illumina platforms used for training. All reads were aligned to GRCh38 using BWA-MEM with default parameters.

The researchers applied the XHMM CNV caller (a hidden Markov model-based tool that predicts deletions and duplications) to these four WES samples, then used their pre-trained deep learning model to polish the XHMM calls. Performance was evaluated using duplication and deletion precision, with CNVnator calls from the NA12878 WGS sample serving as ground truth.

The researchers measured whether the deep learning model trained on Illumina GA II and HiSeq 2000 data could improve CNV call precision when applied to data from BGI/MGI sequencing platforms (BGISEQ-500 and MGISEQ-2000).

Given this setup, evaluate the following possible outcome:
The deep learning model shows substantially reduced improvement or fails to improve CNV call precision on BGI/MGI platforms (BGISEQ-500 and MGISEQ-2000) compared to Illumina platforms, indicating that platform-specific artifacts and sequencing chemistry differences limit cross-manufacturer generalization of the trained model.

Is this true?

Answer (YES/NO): NO